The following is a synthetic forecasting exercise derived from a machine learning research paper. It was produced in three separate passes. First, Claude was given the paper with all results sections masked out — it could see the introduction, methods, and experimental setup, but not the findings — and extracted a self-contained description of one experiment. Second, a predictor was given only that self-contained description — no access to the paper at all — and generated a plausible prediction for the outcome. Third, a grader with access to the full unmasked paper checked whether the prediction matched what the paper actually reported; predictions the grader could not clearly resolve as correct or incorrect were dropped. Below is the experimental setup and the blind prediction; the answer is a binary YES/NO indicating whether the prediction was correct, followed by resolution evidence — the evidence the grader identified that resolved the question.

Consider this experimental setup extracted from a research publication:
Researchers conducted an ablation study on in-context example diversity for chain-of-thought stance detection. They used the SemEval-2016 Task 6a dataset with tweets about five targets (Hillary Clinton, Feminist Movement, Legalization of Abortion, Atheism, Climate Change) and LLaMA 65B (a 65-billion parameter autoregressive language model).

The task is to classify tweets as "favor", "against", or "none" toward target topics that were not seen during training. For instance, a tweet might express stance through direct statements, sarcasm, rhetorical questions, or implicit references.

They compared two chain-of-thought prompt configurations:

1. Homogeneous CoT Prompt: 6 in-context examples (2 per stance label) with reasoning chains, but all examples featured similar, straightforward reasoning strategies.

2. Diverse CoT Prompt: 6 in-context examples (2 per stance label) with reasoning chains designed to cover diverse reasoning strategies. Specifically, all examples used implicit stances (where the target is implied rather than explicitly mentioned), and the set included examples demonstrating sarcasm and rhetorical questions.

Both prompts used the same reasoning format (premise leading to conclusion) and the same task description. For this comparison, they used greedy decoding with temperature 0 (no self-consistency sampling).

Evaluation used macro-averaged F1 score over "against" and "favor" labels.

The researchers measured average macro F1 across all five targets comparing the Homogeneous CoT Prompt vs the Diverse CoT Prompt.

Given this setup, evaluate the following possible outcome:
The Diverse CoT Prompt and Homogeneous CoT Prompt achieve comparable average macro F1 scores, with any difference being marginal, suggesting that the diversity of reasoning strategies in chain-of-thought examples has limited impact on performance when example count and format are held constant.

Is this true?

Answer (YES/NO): NO